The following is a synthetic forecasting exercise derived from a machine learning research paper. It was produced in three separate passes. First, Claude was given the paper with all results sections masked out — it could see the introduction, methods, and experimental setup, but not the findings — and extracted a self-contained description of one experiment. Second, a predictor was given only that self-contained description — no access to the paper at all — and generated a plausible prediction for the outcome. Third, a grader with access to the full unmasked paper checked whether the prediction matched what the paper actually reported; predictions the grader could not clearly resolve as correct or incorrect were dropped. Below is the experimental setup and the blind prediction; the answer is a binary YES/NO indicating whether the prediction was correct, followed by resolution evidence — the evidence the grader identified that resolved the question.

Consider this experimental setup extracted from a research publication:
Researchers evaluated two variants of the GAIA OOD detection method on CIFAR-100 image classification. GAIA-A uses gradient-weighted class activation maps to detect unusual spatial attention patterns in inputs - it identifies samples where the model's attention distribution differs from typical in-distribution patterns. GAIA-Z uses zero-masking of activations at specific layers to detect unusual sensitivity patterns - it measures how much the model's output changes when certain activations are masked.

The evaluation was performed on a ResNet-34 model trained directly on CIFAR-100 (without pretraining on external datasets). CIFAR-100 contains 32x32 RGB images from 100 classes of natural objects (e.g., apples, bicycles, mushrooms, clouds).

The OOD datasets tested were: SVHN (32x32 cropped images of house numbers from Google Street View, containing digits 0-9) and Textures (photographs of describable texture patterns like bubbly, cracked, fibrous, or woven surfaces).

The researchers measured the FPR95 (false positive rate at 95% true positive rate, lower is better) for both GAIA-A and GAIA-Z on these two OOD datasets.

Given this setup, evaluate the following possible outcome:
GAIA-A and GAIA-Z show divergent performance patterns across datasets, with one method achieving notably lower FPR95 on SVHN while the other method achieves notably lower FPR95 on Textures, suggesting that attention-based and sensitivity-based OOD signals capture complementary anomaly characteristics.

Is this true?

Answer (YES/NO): NO